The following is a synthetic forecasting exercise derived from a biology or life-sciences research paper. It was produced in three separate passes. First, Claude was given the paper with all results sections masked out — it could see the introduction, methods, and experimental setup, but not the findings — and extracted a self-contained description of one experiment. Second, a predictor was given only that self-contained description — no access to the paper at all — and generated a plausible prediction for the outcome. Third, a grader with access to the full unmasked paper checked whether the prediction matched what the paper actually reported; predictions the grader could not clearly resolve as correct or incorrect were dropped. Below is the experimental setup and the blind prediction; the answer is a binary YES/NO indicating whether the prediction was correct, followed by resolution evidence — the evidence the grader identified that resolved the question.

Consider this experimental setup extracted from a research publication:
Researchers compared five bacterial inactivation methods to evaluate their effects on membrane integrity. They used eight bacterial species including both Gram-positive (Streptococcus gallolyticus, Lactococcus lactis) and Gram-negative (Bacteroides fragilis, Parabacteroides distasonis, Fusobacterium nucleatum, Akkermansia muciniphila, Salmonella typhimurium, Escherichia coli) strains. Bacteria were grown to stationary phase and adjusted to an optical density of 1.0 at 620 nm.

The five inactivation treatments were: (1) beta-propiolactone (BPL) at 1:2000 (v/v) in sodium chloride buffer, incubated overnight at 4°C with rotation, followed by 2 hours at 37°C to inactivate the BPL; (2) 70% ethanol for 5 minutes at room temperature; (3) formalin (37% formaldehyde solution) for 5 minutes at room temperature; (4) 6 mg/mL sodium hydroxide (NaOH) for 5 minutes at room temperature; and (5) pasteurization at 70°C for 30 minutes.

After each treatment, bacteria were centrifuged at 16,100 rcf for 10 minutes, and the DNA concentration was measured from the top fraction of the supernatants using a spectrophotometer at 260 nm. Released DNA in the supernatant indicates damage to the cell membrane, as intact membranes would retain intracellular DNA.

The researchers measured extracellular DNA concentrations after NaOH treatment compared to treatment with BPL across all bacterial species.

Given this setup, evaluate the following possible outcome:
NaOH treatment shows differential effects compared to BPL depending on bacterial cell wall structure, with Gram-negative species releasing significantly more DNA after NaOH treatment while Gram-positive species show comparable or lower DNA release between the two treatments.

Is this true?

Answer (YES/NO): NO